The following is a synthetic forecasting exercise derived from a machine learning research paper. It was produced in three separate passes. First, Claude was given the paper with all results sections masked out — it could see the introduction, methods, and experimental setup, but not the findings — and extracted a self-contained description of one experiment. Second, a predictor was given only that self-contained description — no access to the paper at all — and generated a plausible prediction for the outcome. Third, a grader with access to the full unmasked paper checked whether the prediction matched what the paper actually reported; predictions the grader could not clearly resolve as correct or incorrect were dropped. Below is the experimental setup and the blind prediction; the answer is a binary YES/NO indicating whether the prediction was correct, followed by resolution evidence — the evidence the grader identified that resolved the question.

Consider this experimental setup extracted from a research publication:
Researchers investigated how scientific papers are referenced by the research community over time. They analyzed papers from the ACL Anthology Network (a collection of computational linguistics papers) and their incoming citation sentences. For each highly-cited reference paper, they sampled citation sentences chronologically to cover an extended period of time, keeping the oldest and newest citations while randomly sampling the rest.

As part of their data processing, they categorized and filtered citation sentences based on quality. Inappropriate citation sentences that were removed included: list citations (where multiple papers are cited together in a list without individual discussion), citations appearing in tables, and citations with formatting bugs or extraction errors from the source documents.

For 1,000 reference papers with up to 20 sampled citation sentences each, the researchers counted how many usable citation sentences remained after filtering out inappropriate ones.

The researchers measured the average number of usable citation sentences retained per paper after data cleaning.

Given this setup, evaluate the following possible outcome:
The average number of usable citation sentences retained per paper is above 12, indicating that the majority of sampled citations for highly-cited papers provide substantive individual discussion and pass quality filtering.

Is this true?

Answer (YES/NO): YES